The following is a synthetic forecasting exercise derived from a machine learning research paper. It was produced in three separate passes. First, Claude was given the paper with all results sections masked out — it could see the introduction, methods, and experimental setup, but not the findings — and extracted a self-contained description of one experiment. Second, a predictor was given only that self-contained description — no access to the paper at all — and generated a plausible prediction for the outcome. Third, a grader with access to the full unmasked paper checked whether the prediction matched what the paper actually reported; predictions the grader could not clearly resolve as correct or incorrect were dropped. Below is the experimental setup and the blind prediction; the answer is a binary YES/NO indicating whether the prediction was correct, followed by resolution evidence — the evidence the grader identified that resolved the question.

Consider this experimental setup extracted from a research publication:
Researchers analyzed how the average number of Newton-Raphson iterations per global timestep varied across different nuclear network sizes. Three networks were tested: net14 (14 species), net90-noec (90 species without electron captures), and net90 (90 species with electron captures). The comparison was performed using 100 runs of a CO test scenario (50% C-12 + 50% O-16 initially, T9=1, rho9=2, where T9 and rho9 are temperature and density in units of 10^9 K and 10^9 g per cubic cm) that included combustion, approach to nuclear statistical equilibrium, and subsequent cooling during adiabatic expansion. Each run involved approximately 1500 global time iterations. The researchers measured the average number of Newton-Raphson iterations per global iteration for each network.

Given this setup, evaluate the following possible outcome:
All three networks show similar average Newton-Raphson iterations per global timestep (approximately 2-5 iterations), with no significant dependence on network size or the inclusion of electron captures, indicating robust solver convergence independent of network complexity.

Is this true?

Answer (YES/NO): NO